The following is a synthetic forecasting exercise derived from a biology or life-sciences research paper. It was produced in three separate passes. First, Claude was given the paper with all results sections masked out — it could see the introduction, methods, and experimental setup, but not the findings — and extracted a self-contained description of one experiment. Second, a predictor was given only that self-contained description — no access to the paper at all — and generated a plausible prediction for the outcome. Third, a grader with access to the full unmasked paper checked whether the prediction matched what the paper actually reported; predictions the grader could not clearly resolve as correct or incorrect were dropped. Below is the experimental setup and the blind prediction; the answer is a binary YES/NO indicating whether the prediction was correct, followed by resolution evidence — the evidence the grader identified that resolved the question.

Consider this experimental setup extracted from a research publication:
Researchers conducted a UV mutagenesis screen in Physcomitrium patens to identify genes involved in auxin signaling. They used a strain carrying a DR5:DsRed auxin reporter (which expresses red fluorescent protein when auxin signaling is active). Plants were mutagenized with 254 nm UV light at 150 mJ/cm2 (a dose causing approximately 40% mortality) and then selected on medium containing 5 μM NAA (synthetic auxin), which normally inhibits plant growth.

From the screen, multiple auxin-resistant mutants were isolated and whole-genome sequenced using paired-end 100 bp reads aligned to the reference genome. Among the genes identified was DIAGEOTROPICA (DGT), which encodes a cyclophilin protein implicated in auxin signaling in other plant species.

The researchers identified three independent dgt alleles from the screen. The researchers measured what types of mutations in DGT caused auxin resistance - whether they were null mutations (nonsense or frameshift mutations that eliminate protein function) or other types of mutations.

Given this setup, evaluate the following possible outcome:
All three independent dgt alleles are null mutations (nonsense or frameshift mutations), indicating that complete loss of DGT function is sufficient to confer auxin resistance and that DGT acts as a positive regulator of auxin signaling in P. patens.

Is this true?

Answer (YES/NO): NO